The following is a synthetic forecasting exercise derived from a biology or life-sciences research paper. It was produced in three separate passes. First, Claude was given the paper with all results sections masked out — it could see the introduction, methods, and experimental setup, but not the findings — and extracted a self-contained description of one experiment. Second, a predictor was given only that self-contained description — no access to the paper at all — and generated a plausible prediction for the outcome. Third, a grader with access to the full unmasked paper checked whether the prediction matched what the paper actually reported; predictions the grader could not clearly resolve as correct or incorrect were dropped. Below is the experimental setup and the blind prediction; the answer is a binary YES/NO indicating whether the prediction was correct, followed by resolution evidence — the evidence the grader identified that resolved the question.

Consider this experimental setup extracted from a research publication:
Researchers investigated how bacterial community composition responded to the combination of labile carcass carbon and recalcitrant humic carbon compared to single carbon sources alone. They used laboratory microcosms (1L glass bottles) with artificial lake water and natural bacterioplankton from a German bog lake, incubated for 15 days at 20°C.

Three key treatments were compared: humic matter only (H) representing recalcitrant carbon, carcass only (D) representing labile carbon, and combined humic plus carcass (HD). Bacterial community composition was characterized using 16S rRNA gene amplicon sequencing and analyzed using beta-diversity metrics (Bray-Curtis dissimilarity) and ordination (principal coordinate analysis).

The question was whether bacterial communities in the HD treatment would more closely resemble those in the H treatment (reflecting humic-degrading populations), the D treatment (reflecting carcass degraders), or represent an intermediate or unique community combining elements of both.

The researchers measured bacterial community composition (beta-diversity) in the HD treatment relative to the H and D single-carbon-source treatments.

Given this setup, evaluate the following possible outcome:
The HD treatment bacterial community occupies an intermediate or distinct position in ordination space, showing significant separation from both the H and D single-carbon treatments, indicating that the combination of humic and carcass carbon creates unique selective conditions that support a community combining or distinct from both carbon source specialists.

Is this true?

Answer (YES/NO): NO